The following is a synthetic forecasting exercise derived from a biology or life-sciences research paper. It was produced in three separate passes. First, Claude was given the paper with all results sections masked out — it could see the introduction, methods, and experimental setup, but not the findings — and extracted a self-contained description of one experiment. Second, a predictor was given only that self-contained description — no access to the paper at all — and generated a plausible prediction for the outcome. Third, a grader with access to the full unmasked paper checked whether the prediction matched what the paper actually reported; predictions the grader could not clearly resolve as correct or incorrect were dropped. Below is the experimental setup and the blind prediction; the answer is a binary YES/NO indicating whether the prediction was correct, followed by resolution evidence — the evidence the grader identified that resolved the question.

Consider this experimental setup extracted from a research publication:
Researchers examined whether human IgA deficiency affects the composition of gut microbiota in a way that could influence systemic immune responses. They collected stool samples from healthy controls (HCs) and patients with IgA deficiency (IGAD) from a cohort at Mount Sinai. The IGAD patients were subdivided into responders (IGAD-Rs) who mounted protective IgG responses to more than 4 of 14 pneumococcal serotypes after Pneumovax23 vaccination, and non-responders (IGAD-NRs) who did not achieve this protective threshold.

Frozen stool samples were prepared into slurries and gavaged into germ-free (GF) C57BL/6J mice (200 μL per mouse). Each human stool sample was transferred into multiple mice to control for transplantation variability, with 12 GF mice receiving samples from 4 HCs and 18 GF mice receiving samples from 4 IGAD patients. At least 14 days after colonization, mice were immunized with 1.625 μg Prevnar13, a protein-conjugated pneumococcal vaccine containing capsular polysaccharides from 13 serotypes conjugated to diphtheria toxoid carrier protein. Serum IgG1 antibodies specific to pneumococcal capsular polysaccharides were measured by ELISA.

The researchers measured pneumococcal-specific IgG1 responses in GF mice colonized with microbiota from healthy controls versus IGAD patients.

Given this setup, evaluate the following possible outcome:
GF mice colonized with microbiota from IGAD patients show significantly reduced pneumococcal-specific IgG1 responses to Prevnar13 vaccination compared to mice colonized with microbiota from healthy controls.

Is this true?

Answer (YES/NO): NO